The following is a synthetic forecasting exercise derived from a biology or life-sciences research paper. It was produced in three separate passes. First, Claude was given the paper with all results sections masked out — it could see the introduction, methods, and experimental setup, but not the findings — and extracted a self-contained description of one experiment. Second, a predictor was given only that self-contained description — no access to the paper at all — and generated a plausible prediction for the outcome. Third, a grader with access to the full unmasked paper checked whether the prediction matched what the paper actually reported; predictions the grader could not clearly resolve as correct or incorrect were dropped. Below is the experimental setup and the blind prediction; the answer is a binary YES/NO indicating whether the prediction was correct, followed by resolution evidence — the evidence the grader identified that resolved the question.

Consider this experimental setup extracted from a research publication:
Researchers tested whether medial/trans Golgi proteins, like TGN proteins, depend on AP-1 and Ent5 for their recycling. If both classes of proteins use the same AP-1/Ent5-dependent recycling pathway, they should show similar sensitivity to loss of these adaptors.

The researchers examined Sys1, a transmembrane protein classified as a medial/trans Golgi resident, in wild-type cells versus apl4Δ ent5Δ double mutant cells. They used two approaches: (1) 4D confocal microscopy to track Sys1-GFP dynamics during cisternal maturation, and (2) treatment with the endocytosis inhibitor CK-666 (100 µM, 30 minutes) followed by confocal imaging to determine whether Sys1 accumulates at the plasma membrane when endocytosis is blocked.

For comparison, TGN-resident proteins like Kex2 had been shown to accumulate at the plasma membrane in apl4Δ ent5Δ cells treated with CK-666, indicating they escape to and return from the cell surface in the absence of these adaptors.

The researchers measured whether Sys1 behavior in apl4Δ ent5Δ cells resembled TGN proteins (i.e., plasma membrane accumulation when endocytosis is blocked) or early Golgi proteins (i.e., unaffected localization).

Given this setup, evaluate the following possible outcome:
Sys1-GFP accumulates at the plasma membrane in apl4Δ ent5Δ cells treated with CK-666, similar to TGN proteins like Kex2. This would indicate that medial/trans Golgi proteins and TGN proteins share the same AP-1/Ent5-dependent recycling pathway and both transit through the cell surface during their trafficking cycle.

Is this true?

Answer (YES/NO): YES